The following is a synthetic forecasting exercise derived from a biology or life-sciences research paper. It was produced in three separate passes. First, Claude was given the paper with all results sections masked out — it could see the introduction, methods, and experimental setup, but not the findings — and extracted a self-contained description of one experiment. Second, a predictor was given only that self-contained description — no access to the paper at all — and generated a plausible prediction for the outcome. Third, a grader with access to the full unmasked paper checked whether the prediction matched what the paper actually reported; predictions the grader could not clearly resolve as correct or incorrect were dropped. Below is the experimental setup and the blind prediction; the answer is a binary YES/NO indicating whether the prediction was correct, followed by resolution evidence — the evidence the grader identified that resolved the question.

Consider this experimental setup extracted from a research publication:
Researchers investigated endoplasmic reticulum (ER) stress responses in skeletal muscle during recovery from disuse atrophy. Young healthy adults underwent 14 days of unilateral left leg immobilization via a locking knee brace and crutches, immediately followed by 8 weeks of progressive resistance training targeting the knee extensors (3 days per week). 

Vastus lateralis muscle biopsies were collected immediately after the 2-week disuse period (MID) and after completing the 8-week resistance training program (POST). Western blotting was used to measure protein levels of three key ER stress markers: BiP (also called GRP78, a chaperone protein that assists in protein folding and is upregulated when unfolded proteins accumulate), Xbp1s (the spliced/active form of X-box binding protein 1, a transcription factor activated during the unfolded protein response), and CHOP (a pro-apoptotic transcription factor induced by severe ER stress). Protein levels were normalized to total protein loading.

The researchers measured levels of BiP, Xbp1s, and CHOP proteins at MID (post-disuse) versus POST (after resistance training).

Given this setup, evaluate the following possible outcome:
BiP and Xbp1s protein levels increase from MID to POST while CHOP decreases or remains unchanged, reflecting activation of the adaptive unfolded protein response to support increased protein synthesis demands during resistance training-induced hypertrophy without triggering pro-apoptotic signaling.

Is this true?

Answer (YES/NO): NO